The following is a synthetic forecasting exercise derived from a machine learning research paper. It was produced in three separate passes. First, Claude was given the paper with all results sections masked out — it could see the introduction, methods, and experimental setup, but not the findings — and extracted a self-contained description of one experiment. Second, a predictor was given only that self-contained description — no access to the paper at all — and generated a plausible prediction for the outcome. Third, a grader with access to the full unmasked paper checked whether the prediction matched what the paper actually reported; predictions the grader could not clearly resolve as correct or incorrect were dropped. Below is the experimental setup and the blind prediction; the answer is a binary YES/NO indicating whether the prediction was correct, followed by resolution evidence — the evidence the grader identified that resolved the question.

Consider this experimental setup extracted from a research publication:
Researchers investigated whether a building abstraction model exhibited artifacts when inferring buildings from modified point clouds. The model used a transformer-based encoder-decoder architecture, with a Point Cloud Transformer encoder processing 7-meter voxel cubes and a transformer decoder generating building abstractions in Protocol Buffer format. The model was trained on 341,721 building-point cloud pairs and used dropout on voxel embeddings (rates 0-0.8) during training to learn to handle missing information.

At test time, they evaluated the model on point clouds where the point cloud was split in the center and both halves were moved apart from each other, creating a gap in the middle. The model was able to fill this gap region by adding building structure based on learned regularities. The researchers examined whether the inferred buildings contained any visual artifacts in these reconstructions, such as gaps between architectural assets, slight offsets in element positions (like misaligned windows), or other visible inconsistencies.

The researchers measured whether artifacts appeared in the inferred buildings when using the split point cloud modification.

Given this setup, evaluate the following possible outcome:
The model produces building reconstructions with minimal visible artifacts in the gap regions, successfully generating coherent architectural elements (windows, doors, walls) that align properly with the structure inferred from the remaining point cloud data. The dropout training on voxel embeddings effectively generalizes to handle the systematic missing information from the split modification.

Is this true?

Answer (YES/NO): NO